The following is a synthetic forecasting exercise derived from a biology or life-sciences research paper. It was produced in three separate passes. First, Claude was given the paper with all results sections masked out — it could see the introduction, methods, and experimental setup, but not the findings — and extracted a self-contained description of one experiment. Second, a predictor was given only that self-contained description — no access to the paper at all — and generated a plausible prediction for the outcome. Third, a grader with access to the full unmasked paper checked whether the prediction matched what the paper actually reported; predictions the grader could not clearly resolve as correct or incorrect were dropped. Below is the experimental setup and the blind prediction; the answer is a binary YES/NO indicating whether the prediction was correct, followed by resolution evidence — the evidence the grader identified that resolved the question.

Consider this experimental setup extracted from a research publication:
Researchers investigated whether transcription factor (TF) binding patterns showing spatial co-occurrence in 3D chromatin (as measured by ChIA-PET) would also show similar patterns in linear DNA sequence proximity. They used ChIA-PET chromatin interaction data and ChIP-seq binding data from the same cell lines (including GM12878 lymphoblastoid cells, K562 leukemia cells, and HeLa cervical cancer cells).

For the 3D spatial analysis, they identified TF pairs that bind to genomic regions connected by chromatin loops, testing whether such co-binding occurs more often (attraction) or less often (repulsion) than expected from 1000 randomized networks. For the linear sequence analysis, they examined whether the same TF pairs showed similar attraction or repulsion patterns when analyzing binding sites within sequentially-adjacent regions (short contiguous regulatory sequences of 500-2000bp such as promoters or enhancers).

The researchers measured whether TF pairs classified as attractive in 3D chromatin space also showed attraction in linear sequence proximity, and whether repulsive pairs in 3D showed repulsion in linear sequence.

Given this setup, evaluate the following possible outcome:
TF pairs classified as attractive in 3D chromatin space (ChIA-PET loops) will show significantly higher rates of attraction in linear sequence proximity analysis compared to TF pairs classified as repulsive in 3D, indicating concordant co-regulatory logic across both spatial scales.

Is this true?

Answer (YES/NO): YES